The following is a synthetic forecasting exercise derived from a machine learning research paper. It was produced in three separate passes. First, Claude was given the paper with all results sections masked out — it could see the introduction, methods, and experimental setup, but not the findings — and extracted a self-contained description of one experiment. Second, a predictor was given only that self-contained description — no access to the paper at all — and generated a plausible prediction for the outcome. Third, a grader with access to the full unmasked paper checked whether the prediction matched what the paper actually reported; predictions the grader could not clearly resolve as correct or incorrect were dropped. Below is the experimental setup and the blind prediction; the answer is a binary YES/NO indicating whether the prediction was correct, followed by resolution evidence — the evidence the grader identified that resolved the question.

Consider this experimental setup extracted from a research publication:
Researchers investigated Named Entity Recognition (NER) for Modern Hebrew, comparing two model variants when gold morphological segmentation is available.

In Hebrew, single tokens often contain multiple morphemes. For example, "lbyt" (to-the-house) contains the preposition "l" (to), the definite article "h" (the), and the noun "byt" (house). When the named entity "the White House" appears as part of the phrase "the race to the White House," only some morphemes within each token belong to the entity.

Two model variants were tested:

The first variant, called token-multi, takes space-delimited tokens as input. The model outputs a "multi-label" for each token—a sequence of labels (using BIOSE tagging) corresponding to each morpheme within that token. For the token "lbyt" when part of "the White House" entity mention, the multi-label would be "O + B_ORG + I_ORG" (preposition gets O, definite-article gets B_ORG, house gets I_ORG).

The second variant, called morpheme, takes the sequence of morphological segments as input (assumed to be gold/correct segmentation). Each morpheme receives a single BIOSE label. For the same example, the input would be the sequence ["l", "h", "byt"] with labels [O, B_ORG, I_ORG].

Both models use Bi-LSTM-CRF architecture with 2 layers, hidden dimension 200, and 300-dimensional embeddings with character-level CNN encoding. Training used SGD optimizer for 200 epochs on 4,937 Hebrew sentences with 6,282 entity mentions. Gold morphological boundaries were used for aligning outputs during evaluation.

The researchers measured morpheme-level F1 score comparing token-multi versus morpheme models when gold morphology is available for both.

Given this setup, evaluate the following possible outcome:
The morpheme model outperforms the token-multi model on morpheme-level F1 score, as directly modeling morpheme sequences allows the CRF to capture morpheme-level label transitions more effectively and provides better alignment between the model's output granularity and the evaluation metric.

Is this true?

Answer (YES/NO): YES